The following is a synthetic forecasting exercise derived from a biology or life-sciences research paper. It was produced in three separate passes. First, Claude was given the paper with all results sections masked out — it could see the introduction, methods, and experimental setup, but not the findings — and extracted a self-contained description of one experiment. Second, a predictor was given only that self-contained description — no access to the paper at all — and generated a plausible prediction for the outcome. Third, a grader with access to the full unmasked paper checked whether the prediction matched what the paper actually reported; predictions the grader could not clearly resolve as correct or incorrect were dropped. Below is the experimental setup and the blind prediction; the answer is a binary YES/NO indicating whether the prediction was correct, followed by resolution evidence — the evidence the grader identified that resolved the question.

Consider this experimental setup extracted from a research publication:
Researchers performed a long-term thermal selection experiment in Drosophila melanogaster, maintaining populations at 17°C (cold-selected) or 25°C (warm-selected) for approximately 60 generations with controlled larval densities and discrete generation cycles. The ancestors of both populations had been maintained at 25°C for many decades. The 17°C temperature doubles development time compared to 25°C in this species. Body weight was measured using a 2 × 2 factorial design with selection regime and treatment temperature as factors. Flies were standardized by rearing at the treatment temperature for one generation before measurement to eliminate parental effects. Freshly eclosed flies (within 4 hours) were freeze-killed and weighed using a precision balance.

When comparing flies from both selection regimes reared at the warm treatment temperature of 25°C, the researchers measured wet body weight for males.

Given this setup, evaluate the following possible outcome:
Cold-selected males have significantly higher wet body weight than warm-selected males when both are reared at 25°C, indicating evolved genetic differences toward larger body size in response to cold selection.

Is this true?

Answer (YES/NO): NO